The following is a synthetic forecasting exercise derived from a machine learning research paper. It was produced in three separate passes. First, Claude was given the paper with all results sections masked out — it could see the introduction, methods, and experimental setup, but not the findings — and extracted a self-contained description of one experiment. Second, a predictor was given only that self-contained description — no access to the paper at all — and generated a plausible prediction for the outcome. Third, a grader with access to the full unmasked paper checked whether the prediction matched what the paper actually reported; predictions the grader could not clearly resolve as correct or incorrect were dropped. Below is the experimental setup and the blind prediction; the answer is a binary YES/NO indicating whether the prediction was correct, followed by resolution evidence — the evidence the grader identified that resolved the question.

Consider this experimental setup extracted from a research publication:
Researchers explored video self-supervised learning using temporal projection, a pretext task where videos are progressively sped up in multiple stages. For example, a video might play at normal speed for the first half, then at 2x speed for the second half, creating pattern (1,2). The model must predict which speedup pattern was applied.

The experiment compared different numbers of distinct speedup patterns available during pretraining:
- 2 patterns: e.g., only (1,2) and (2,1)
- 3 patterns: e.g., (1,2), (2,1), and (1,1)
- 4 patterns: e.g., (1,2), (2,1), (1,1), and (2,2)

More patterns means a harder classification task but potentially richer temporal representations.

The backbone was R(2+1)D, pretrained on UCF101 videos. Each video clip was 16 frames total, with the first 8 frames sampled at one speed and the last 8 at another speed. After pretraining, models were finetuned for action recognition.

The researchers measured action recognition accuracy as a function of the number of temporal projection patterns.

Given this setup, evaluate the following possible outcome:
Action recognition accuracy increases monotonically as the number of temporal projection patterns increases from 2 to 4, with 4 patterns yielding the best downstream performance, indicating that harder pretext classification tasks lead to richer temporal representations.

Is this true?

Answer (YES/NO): NO